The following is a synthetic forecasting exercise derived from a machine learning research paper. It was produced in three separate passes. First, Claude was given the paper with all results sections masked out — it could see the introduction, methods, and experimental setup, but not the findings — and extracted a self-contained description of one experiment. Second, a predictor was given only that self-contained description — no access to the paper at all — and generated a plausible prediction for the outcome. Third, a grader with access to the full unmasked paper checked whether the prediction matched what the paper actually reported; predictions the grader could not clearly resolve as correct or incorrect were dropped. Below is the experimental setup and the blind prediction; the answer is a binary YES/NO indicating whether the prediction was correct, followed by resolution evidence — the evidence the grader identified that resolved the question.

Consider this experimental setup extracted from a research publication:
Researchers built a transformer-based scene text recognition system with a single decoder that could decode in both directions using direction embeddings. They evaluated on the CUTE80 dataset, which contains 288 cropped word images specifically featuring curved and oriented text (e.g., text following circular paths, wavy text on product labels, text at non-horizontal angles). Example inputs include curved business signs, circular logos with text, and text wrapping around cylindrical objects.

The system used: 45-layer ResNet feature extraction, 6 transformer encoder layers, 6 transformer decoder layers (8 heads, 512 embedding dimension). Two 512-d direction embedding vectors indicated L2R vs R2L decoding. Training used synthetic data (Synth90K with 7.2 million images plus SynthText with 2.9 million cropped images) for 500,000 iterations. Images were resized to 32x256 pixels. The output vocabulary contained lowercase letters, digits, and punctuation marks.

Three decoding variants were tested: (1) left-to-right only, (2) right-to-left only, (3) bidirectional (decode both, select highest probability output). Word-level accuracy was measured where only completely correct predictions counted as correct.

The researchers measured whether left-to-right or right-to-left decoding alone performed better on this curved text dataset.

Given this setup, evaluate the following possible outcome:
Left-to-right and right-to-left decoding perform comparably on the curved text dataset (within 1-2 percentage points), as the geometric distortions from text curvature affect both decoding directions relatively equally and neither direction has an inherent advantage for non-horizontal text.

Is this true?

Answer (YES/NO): NO